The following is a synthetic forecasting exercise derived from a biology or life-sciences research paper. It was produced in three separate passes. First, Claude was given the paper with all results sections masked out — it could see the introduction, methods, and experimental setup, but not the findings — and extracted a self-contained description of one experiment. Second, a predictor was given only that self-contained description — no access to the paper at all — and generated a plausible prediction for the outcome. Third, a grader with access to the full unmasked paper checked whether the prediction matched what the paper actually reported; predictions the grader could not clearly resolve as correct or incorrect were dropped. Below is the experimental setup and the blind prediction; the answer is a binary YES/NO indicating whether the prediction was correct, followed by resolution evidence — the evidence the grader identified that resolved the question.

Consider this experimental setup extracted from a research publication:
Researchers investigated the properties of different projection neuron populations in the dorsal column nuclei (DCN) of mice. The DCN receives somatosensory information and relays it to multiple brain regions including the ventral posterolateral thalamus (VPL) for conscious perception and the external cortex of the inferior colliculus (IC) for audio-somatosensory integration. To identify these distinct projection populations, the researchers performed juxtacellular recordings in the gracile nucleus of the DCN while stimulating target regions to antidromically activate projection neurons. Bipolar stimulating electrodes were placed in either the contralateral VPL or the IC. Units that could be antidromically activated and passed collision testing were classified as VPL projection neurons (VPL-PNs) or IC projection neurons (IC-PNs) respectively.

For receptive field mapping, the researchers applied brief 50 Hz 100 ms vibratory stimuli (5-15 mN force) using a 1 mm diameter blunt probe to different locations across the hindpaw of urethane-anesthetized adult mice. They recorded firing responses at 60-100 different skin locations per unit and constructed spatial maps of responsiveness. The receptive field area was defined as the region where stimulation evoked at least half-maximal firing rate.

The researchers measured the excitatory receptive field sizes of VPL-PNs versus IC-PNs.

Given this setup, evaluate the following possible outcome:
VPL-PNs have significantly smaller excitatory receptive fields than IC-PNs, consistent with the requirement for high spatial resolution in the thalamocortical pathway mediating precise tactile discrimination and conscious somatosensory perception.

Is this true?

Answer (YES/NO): YES